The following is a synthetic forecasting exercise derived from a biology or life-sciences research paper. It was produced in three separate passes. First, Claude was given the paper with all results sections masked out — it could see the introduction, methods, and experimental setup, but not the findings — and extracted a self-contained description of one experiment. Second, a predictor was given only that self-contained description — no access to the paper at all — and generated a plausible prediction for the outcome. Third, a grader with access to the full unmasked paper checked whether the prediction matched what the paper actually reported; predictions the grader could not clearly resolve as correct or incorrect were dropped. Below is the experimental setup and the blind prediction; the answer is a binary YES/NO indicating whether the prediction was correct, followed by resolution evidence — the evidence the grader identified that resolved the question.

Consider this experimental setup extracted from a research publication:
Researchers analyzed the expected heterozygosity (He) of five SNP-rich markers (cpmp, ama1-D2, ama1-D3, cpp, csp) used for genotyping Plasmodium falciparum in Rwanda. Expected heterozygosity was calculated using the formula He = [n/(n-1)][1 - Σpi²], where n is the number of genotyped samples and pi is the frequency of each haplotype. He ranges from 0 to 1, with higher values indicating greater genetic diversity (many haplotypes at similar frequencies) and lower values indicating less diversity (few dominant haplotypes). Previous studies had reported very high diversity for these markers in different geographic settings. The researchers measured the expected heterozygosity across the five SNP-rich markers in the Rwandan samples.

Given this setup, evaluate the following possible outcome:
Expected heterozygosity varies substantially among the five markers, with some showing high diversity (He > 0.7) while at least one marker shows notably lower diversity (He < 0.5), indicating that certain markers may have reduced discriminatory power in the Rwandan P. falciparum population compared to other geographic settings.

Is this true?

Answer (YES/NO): NO